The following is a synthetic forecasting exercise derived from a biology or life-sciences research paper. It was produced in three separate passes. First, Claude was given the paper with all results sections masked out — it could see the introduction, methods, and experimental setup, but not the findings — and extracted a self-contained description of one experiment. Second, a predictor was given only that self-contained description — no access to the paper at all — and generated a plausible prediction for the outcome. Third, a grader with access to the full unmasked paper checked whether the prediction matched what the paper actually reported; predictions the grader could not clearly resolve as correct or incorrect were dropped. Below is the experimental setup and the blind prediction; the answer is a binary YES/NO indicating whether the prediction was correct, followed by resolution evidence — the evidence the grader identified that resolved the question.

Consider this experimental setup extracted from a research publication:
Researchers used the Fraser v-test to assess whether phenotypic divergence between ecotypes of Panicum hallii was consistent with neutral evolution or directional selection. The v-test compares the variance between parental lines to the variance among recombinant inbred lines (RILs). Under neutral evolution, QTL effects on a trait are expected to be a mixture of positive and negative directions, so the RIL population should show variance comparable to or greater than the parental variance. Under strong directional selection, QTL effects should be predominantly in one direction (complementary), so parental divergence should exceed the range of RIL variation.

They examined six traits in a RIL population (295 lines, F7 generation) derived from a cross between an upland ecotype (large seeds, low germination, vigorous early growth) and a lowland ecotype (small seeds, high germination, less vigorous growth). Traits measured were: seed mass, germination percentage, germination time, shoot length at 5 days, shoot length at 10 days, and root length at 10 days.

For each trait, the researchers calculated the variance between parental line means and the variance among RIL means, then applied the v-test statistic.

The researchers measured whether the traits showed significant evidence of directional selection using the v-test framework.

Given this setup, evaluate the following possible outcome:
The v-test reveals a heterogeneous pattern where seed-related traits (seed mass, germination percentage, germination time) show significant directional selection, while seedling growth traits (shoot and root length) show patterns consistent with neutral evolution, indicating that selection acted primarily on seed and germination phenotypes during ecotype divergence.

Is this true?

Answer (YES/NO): NO